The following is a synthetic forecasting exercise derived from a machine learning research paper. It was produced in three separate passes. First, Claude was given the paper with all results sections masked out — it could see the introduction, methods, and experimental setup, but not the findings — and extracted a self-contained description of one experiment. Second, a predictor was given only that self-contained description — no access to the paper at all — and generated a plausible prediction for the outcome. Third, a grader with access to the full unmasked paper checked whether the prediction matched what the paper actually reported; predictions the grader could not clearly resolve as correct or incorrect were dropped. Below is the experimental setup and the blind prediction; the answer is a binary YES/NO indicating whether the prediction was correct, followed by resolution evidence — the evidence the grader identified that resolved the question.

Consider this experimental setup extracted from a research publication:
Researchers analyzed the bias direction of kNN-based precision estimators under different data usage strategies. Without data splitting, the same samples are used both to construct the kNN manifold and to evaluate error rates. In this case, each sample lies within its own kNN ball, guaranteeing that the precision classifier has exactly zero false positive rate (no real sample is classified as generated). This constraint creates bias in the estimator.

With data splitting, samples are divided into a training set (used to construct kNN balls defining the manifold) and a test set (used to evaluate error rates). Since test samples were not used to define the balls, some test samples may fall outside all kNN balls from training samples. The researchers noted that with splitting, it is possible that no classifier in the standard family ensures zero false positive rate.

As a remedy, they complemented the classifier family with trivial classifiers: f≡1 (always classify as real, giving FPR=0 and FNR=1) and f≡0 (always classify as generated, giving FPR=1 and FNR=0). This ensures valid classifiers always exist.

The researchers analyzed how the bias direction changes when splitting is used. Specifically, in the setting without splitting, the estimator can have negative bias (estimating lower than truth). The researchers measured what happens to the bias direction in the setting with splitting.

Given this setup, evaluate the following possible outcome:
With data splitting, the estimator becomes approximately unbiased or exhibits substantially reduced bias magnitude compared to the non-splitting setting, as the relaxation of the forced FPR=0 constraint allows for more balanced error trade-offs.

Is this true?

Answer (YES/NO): NO